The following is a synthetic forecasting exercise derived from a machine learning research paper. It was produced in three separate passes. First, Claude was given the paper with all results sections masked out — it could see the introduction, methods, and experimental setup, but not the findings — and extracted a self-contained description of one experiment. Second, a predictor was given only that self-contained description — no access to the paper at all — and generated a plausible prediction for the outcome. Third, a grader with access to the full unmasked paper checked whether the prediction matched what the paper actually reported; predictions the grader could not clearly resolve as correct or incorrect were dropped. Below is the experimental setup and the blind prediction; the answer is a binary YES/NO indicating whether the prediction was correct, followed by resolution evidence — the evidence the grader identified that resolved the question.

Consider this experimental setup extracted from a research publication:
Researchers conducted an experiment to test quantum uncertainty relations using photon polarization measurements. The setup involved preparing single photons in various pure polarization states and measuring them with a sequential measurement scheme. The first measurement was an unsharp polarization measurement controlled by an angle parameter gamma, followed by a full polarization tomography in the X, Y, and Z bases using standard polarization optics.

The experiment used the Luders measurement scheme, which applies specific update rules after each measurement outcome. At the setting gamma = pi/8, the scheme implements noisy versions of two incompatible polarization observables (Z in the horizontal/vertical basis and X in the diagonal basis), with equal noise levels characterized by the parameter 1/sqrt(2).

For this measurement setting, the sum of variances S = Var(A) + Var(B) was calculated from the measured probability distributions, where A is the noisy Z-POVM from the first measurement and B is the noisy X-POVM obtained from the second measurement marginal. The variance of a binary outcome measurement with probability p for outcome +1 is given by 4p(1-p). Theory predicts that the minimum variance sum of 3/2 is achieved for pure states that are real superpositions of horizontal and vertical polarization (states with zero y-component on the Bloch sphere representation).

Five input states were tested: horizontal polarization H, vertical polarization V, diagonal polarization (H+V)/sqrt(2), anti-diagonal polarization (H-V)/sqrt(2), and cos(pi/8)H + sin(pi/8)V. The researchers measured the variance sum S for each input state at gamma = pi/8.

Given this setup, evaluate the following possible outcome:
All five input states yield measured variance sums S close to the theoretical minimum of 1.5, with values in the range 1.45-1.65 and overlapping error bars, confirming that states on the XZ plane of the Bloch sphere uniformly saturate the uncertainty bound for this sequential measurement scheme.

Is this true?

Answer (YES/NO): YES